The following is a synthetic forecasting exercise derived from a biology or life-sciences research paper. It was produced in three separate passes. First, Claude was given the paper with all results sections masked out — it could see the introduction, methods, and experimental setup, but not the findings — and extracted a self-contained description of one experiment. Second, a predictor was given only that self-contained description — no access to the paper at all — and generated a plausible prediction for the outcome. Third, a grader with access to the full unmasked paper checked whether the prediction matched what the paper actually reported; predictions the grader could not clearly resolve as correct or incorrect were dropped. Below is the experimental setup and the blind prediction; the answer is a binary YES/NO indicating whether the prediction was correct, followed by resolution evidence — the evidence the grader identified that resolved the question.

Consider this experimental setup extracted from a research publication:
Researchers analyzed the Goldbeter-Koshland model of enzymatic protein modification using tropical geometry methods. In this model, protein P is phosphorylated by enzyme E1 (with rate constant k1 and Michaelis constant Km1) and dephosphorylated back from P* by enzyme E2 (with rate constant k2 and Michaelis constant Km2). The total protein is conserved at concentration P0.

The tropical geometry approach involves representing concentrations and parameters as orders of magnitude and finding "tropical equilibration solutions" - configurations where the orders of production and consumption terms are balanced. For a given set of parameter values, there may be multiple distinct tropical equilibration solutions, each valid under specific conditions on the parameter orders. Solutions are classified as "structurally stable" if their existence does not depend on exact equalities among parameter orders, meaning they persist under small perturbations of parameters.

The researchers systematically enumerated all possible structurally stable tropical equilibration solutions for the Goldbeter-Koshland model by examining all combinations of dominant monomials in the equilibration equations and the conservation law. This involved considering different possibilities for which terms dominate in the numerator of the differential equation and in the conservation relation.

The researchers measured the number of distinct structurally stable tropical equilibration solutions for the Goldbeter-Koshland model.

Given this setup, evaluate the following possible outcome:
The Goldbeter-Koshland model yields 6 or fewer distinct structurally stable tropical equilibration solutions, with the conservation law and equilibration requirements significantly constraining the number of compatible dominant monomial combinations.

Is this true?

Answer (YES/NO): YES